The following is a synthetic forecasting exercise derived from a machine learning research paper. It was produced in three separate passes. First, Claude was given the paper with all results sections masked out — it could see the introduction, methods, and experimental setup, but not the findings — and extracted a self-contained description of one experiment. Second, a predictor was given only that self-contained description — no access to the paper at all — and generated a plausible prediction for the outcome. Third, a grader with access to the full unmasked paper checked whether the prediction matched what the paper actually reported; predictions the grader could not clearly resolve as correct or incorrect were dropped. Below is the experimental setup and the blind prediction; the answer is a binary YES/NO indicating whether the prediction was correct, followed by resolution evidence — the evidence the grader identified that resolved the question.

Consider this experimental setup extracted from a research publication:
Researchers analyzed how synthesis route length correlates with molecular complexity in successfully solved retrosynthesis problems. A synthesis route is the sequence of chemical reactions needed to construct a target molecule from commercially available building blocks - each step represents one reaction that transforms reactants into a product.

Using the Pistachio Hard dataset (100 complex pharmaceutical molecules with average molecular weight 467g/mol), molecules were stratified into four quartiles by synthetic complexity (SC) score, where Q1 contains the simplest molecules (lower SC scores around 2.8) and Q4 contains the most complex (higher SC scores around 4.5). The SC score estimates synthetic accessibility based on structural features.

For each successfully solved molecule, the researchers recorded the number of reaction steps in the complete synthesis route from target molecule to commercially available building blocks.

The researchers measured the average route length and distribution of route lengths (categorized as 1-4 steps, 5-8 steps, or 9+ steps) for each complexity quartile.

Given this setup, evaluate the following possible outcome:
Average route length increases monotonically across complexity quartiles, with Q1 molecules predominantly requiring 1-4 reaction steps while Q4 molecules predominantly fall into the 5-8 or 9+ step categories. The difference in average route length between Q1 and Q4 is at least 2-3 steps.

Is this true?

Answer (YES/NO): YES